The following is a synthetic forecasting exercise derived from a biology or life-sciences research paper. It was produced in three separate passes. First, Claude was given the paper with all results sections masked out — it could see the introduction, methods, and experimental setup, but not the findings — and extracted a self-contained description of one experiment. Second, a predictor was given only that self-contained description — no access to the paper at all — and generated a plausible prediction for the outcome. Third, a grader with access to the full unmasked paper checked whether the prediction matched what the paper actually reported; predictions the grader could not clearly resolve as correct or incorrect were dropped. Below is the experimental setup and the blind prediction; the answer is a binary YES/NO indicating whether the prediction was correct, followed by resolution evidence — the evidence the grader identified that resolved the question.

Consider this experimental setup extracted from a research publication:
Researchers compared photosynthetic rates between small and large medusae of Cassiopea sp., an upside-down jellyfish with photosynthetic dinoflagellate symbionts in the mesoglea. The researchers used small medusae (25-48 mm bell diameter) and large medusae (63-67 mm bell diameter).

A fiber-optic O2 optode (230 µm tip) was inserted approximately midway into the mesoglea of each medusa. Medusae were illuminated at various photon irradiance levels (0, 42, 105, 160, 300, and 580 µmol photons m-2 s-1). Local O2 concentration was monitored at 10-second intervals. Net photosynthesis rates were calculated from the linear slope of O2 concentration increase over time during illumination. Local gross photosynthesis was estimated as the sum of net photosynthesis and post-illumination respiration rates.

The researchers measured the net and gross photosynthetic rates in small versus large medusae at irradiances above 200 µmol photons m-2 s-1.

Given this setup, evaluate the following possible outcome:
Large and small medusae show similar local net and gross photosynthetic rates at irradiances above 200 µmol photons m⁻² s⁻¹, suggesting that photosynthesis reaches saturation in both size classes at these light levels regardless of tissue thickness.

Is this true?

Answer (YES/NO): NO